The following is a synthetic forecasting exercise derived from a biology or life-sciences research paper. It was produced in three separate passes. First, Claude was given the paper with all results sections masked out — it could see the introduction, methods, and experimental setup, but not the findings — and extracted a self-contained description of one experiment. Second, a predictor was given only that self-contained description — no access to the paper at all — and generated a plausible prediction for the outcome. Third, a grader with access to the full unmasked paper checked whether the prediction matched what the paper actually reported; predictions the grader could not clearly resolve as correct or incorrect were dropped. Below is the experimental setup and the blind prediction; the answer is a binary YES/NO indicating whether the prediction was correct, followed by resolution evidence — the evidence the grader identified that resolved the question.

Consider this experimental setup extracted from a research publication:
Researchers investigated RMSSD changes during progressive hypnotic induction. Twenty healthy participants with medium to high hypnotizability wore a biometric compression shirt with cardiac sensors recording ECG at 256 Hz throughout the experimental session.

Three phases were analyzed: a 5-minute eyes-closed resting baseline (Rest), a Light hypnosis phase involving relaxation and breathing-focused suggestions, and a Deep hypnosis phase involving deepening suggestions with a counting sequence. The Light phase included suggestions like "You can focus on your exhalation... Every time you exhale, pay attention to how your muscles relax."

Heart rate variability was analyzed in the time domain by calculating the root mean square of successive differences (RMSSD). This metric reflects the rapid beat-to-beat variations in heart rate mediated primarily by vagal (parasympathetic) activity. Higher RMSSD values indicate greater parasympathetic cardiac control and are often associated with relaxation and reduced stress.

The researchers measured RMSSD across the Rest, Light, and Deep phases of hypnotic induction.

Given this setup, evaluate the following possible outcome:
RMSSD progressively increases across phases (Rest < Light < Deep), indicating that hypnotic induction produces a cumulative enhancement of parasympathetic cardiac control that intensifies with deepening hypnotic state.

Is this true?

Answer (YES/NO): NO